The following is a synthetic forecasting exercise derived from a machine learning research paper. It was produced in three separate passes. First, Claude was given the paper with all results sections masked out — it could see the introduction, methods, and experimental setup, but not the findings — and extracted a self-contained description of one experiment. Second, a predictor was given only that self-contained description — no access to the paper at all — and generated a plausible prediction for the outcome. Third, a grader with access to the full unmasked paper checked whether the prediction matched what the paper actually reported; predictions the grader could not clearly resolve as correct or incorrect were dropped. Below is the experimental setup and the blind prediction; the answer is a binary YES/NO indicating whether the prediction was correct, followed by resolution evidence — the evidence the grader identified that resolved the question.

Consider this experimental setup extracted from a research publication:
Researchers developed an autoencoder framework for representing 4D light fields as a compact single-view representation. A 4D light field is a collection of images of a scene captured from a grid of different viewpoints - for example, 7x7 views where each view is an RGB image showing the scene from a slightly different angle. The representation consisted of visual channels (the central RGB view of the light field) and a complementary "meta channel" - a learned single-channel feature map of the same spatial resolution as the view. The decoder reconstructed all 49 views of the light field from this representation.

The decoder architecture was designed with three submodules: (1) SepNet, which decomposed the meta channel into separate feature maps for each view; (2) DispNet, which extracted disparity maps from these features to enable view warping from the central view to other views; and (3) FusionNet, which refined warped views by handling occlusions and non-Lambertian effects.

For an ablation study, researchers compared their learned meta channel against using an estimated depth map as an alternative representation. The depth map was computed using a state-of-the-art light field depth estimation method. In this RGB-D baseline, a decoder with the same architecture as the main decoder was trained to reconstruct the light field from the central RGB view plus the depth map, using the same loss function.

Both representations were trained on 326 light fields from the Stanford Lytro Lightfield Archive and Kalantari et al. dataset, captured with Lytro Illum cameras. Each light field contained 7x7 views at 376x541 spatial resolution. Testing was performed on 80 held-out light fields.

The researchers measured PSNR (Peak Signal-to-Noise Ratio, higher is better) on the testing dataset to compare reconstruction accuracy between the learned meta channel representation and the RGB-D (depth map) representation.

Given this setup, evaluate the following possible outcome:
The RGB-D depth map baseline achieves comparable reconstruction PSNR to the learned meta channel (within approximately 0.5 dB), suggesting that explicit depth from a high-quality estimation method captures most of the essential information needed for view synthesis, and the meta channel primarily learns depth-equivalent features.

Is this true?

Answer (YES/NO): NO